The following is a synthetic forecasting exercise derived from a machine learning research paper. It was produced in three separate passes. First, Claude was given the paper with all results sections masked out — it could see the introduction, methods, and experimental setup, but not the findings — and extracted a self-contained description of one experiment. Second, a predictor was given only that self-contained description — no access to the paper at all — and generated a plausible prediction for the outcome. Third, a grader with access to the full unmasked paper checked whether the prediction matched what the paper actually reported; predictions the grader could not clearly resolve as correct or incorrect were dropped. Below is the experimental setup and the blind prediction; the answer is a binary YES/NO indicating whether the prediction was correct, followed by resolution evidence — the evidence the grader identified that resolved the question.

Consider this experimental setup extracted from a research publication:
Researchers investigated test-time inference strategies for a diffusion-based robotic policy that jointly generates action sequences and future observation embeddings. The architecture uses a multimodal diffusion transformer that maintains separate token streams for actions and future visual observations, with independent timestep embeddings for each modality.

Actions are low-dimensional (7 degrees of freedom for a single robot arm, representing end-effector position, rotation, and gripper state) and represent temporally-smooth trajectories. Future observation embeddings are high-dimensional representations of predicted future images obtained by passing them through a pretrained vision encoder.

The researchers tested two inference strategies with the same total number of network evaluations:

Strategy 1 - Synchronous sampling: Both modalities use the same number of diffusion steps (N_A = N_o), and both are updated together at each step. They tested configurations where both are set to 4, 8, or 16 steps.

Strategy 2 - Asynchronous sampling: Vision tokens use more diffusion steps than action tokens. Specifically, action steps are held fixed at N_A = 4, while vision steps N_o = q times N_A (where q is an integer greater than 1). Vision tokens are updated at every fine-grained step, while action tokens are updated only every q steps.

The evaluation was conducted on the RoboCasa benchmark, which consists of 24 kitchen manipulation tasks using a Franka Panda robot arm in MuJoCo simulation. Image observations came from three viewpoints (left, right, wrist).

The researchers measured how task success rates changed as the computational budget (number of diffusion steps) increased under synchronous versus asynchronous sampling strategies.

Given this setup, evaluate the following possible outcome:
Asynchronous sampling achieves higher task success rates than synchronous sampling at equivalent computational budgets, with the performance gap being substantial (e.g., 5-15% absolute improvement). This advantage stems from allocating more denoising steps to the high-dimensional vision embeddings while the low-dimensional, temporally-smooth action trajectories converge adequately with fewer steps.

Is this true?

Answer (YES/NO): NO